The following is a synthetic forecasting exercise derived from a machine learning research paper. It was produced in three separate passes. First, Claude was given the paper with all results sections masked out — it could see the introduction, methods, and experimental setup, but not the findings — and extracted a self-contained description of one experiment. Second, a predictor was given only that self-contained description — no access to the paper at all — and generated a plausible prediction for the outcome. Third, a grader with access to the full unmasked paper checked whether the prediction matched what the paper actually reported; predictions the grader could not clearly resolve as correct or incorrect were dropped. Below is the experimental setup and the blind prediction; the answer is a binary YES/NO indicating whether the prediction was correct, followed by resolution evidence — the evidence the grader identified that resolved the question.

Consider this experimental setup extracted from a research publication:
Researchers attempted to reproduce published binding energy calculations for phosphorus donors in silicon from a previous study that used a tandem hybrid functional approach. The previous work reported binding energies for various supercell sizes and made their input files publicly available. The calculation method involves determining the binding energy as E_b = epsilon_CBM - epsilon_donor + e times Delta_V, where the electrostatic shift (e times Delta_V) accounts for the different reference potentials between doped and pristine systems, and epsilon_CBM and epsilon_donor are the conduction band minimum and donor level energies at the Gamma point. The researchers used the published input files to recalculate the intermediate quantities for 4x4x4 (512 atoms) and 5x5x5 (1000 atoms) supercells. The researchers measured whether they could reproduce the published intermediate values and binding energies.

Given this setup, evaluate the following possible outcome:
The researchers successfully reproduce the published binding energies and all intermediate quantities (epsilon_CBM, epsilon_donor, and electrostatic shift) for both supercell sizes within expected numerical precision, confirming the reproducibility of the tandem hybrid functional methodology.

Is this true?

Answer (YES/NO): NO